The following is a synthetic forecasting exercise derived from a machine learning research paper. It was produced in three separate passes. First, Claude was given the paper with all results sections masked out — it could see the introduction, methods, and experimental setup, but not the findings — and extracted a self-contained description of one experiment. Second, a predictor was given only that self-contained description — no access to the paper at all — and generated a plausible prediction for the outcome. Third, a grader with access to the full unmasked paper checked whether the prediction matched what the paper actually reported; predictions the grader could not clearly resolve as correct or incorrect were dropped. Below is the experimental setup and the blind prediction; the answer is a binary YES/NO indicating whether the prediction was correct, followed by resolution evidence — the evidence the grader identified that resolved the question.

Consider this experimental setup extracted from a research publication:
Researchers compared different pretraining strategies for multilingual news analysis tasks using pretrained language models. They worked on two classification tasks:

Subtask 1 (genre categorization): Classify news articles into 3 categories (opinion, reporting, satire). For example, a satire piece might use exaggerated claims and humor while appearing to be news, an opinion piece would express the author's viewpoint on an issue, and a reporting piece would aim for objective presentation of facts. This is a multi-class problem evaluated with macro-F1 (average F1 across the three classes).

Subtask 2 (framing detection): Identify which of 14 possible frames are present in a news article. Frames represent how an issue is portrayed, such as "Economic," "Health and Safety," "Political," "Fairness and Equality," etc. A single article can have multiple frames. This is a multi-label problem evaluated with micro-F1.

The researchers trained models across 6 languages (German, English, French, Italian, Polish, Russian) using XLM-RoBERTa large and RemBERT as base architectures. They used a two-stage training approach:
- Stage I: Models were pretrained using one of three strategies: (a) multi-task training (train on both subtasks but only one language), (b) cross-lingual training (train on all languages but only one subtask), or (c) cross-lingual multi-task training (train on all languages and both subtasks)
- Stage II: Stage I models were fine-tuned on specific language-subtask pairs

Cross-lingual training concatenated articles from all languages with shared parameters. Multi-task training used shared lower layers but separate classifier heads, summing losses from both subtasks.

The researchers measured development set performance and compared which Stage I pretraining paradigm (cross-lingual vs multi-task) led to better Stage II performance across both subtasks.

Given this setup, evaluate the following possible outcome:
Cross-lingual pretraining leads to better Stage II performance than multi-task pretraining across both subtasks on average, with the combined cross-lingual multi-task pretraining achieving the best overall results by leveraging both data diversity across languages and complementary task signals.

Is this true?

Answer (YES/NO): NO